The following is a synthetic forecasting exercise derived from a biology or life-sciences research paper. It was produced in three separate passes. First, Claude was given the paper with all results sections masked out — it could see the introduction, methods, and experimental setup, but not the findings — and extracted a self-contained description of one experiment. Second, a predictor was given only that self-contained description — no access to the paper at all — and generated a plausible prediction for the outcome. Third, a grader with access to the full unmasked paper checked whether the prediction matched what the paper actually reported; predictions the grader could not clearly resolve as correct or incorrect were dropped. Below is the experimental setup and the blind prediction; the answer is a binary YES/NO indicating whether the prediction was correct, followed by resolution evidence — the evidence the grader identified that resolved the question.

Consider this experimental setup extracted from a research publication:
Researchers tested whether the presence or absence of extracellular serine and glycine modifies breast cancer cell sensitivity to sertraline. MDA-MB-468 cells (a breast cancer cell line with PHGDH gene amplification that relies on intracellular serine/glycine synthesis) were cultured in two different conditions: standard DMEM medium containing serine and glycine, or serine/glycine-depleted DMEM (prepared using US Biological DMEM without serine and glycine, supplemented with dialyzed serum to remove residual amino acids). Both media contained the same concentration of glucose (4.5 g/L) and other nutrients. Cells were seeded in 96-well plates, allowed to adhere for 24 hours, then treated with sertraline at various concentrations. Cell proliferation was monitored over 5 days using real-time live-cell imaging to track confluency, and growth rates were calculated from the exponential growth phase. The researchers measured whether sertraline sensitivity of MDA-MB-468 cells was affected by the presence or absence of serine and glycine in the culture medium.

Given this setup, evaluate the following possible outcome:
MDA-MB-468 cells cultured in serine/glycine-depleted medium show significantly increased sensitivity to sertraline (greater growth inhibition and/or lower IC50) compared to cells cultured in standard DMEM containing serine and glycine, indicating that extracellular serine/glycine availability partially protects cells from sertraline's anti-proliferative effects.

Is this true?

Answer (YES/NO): YES